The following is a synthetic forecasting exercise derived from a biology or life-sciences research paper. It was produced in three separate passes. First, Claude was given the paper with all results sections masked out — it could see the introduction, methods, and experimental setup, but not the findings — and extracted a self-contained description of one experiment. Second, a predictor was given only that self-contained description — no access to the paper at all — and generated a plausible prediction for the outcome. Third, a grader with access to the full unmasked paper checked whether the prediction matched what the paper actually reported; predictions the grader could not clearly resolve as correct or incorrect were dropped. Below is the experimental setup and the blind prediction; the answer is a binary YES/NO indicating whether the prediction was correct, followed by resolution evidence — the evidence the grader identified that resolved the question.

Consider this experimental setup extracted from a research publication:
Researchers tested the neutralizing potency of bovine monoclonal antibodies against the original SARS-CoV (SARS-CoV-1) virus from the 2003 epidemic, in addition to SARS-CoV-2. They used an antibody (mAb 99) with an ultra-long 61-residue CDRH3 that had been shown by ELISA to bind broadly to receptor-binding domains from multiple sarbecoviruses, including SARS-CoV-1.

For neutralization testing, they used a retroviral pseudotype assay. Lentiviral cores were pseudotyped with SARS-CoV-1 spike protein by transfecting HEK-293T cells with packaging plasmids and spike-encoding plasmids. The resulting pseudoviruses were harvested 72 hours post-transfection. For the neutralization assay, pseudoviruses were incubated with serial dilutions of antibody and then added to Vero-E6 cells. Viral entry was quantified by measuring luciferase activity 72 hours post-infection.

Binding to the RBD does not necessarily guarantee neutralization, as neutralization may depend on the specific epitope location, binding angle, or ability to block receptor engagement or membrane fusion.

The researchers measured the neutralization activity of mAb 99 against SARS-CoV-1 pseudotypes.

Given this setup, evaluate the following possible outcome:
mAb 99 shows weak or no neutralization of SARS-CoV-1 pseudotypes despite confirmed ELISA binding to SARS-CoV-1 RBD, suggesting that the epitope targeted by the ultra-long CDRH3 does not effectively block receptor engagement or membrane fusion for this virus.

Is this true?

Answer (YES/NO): YES